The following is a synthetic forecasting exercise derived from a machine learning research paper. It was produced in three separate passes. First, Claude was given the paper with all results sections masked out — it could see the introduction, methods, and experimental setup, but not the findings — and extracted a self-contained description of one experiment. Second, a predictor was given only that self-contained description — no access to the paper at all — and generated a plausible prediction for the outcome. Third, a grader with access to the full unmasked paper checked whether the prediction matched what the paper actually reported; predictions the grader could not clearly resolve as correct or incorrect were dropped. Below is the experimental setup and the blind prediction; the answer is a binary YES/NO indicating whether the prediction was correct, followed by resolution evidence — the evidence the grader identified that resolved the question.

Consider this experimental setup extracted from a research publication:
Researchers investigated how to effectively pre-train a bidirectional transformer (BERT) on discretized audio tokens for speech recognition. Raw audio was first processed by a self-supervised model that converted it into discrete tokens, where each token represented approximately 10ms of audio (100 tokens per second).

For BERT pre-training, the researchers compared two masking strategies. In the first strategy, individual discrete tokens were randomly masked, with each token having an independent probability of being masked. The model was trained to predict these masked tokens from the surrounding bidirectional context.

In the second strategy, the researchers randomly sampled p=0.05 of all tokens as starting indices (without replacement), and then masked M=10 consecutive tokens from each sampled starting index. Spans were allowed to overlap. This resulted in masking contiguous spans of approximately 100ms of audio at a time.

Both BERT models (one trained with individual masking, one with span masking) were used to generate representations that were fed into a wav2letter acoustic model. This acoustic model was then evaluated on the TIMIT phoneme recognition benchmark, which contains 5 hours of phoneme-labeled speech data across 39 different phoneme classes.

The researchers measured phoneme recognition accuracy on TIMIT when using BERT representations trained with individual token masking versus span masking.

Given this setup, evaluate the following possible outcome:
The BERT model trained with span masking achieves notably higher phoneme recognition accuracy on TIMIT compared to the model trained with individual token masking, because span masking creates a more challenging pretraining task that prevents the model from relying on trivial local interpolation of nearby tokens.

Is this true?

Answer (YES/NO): YES